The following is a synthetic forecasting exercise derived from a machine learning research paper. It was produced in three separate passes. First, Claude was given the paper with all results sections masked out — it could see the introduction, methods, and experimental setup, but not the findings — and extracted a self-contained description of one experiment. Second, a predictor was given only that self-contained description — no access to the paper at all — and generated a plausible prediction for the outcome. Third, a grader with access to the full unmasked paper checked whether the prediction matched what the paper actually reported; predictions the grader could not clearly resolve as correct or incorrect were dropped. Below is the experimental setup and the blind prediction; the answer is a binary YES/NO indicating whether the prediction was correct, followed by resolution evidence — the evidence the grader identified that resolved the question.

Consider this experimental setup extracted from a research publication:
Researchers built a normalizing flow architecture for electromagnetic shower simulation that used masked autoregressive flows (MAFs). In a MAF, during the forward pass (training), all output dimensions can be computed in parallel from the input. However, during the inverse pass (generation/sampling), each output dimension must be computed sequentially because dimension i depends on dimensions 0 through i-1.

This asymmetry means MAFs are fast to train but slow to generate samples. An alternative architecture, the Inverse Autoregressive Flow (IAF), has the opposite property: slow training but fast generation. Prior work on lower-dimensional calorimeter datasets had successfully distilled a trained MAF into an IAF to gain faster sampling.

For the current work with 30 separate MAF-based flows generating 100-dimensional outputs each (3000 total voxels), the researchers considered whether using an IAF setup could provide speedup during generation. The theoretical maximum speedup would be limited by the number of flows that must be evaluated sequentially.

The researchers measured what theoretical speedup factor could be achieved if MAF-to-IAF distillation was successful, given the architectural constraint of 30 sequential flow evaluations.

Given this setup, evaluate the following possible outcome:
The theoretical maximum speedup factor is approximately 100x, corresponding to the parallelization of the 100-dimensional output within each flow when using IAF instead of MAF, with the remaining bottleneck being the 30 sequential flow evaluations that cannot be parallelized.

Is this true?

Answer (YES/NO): YES